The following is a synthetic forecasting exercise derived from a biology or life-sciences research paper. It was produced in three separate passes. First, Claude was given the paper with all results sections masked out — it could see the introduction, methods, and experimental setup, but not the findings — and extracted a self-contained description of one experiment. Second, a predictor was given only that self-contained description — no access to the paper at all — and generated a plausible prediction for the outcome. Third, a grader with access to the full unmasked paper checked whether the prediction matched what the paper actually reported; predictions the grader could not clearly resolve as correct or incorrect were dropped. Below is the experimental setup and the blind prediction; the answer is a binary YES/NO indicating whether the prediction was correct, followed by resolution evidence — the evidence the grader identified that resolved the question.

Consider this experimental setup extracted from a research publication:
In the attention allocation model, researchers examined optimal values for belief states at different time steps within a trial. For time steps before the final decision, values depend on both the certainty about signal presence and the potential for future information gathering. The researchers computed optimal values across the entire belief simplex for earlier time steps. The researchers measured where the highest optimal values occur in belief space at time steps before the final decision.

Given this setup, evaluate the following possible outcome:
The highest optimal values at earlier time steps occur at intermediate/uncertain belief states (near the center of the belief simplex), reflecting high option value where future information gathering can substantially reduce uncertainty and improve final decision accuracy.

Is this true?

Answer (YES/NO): NO